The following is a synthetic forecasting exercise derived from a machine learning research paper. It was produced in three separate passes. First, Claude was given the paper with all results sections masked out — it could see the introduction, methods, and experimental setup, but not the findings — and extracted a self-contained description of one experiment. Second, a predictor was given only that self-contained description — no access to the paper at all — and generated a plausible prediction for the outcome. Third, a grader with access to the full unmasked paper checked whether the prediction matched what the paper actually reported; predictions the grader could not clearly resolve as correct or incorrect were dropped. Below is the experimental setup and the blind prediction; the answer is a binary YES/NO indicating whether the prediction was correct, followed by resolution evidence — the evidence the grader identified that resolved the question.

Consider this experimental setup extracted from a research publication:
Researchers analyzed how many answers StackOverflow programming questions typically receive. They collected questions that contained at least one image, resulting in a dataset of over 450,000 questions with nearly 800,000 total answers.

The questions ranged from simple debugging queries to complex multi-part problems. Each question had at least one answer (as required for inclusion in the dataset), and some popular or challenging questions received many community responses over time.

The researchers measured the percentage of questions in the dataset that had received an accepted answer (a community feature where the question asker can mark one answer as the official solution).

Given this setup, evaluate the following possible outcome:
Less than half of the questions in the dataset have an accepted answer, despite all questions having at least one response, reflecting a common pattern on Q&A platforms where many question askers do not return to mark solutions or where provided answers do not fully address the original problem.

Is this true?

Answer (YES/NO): NO